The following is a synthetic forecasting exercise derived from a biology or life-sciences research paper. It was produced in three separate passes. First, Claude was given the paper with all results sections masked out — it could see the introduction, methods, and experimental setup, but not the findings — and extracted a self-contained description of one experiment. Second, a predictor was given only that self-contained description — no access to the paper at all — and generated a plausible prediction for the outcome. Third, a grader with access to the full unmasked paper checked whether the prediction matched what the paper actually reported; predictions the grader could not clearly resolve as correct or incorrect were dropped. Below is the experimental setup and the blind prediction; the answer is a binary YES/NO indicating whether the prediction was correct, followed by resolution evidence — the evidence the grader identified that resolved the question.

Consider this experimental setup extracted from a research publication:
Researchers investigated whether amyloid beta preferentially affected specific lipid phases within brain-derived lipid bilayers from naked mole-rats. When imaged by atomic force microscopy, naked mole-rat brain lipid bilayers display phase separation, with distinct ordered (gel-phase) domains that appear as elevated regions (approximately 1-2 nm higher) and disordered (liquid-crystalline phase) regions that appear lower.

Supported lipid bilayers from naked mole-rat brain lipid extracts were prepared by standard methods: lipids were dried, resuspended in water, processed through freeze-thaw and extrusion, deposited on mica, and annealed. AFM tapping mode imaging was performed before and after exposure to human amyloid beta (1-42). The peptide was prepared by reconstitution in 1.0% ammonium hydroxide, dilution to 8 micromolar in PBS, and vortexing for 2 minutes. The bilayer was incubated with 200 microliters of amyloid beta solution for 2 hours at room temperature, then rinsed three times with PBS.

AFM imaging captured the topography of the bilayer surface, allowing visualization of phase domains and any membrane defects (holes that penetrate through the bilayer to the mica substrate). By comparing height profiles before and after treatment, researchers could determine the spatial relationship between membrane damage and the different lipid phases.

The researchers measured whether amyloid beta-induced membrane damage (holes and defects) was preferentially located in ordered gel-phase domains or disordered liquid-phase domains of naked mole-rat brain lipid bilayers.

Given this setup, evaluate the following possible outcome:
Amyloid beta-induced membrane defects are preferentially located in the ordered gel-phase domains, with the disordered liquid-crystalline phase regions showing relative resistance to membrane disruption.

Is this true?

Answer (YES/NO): NO